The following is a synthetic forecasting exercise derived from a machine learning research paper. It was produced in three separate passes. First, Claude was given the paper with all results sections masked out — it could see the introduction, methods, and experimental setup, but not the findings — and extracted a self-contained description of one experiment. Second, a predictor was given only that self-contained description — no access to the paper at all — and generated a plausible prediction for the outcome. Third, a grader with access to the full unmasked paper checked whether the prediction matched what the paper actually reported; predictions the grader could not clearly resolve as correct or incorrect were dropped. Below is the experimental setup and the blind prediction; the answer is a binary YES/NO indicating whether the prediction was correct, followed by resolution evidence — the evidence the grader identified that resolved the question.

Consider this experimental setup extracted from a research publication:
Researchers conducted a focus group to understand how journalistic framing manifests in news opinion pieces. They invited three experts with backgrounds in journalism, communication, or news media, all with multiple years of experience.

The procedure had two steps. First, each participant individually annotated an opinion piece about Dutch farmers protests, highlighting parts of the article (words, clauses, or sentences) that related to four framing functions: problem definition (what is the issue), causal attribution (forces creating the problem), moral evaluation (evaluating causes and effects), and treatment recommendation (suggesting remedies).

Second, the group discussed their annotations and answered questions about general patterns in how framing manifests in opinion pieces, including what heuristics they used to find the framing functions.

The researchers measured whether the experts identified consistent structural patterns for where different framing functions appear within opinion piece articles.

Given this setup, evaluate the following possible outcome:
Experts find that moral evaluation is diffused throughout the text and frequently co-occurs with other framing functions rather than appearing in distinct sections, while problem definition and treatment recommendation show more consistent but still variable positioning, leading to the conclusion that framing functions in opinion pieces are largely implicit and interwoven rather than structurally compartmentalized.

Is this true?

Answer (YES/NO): NO